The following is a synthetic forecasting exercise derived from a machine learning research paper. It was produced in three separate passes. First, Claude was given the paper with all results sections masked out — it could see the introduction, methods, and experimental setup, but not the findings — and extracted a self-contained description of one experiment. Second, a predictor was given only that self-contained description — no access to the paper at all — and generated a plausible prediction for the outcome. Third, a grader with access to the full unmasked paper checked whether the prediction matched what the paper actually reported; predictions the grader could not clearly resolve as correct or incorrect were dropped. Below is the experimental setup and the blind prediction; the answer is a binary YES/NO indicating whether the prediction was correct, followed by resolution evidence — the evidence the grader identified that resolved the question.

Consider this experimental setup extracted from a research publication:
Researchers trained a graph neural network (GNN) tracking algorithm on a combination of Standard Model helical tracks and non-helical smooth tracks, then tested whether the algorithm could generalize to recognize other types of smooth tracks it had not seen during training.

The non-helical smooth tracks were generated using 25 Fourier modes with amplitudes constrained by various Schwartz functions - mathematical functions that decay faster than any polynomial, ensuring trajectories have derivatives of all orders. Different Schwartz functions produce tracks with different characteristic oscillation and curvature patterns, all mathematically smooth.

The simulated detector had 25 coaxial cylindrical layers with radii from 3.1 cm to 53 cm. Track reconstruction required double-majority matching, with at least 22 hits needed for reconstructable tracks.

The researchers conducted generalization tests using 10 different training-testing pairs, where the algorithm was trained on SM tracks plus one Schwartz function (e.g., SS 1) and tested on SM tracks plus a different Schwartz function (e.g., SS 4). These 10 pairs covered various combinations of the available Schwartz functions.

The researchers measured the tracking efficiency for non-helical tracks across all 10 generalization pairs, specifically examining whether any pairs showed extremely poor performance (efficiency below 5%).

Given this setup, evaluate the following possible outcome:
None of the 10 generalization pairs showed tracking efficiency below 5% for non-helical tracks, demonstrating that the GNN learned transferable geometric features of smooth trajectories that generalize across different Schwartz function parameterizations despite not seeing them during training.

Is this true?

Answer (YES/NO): NO